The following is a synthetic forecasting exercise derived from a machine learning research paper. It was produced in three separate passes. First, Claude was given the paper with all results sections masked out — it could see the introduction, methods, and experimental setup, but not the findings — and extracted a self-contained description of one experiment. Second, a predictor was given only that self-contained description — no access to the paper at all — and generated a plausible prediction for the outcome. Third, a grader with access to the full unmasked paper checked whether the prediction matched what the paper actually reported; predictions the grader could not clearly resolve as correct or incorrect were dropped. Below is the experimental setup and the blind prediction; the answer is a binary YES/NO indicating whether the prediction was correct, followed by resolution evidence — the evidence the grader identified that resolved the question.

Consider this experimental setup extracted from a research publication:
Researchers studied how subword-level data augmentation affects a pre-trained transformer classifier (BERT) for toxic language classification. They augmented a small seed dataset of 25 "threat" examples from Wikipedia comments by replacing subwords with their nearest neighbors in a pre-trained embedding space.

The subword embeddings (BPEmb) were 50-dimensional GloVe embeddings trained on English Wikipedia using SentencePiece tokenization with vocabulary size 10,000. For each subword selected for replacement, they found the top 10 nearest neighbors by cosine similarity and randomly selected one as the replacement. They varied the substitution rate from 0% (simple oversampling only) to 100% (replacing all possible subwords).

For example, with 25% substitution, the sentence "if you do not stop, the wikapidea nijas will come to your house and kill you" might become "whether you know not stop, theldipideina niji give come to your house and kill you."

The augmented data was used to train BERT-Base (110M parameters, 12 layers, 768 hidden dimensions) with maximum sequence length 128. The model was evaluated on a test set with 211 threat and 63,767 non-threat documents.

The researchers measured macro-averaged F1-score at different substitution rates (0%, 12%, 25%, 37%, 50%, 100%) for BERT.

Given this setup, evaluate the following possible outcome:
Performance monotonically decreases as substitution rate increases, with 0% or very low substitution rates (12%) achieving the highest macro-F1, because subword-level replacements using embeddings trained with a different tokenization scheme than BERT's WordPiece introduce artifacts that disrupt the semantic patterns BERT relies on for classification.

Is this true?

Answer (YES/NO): YES